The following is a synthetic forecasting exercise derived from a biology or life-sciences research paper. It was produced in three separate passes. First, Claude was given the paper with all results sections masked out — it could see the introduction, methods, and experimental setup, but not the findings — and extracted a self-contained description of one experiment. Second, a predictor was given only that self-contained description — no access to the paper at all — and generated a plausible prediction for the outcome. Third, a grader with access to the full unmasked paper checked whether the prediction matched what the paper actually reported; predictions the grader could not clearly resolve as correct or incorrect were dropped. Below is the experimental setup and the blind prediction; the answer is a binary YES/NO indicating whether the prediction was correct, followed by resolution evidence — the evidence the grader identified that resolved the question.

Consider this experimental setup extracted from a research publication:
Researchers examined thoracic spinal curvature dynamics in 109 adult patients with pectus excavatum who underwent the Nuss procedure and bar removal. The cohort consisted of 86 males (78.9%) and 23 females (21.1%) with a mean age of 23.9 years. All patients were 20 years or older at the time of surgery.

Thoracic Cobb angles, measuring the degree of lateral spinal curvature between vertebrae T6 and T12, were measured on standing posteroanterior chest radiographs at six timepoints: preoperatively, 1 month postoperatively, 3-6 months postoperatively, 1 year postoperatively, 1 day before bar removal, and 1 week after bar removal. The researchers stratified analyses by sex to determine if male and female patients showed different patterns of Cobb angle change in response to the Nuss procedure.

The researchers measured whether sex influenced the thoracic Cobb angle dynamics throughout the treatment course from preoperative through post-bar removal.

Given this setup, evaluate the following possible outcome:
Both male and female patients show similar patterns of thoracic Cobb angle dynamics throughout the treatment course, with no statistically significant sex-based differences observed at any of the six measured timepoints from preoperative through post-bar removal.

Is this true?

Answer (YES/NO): NO